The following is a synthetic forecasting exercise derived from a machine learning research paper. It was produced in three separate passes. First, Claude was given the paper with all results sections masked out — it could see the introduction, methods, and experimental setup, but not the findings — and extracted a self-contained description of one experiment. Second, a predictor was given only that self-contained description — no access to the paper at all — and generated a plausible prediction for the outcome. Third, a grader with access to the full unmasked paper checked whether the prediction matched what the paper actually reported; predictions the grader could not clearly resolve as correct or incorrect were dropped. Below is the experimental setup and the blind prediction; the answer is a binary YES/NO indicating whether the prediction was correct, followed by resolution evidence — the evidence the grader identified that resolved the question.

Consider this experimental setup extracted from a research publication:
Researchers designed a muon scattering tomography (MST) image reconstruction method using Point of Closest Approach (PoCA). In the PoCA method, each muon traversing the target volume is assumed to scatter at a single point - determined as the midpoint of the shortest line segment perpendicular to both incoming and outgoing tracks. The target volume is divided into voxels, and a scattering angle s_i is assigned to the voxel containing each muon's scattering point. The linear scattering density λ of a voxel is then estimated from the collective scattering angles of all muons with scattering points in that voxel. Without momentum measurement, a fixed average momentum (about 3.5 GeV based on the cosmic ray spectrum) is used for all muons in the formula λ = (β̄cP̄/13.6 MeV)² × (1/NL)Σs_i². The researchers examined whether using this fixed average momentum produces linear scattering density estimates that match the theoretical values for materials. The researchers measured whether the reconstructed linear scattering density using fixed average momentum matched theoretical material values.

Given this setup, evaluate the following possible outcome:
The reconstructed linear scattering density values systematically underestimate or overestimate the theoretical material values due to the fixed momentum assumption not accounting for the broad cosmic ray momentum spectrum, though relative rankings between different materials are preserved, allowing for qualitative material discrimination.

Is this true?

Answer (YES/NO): YES